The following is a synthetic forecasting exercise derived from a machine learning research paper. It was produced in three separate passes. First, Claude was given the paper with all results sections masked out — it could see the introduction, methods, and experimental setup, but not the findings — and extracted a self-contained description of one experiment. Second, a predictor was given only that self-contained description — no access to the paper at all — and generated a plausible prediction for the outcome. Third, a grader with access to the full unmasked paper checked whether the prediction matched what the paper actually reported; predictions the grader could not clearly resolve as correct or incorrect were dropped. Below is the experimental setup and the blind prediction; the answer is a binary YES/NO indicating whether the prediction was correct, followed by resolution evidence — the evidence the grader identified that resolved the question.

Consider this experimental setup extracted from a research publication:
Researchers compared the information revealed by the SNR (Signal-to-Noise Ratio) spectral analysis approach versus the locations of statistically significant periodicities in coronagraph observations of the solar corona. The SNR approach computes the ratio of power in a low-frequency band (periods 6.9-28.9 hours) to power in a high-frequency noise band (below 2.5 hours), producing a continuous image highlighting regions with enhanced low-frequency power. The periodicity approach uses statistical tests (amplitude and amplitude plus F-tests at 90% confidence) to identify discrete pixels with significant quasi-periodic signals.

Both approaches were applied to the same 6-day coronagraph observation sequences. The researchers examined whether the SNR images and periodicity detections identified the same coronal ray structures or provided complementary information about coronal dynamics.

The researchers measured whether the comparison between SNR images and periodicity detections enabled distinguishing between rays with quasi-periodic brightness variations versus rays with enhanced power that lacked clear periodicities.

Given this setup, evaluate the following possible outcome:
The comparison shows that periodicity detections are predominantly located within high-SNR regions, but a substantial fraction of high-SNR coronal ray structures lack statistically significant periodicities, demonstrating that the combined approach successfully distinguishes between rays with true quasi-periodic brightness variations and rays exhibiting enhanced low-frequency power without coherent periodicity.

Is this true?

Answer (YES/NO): NO